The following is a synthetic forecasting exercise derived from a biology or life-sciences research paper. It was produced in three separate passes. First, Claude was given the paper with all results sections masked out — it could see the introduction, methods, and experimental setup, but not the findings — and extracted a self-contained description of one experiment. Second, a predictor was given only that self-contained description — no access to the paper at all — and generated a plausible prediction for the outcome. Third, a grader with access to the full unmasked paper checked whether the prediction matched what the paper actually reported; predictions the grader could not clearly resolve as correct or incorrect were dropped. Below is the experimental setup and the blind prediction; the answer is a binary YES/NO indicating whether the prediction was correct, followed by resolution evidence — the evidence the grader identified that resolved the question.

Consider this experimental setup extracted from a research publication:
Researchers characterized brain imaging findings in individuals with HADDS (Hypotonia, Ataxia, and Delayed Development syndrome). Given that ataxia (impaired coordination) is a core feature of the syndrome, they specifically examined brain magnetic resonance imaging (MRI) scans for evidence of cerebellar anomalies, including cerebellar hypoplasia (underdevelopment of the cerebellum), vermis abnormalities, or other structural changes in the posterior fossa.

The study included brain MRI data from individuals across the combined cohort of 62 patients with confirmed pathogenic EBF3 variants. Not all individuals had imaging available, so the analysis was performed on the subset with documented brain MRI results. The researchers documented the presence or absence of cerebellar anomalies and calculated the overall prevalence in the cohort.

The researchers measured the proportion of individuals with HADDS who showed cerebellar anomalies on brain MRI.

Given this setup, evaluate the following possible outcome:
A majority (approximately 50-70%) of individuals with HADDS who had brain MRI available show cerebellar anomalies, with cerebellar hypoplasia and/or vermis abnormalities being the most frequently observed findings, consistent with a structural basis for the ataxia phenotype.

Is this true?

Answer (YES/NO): NO